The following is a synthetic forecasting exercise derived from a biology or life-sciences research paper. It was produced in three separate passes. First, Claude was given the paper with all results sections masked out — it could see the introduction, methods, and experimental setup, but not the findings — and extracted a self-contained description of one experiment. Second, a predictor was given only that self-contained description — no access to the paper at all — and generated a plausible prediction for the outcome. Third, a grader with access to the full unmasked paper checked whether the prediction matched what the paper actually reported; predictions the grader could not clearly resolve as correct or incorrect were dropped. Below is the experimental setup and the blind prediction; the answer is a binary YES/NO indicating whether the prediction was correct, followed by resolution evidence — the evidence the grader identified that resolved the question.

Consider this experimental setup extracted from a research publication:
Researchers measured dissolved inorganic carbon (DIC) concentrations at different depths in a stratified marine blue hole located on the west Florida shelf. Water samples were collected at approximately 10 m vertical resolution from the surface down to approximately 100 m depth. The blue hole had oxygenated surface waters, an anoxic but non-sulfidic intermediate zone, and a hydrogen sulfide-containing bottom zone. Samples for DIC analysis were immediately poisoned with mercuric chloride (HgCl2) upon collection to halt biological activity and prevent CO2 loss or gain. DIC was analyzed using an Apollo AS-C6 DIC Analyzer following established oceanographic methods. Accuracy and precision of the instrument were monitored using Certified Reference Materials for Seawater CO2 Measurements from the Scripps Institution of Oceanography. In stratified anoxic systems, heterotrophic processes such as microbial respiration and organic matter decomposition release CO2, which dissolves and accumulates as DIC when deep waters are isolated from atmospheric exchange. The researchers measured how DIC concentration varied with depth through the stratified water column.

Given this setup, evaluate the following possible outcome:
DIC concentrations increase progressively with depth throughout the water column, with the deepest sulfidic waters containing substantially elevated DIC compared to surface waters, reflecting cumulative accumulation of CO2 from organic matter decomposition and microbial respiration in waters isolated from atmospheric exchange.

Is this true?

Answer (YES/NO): NO